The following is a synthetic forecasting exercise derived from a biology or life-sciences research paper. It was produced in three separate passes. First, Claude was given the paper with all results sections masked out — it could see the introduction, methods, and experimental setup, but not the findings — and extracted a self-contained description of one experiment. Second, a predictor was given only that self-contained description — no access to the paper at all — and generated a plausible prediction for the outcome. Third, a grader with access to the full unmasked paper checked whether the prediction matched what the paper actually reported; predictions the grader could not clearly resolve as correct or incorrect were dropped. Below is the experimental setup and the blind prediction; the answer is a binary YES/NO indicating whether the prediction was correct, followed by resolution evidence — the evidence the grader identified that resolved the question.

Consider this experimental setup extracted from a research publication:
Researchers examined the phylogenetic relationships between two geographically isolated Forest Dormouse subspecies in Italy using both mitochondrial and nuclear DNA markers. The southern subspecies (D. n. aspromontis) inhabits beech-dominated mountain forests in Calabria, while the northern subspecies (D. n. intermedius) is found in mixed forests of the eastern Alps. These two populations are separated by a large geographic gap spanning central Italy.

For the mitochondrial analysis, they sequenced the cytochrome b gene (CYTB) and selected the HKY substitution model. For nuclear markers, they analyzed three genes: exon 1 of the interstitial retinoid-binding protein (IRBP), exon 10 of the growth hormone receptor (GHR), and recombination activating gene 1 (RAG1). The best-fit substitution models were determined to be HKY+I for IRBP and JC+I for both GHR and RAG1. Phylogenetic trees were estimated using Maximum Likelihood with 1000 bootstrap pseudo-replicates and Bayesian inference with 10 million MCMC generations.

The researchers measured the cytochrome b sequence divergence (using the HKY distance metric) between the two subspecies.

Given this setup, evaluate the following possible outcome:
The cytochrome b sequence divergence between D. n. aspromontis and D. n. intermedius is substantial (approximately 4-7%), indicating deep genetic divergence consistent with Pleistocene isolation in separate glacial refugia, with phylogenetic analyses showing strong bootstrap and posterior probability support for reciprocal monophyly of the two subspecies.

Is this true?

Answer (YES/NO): YES